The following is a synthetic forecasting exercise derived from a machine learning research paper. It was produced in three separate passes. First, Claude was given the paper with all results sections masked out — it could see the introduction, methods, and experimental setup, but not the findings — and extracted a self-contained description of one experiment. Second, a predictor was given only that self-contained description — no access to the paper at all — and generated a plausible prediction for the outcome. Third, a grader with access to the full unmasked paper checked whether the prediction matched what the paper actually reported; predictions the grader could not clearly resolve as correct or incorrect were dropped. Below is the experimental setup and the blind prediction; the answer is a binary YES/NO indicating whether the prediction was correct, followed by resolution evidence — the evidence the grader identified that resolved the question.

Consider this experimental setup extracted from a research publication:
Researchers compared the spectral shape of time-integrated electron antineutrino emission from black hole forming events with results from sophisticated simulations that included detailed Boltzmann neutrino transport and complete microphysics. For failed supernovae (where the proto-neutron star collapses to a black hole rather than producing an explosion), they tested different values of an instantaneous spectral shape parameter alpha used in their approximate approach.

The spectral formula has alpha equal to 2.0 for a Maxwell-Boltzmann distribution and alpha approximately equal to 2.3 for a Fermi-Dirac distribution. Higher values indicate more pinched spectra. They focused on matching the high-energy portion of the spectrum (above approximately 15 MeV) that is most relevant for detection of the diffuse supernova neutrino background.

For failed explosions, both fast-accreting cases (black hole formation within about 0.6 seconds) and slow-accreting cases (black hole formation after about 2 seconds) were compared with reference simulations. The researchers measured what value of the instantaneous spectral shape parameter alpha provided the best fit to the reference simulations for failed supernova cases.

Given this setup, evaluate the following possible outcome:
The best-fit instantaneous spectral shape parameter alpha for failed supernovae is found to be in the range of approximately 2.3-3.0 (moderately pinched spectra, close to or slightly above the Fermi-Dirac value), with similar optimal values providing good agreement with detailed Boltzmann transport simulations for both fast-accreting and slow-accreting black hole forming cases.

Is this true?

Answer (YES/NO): NO